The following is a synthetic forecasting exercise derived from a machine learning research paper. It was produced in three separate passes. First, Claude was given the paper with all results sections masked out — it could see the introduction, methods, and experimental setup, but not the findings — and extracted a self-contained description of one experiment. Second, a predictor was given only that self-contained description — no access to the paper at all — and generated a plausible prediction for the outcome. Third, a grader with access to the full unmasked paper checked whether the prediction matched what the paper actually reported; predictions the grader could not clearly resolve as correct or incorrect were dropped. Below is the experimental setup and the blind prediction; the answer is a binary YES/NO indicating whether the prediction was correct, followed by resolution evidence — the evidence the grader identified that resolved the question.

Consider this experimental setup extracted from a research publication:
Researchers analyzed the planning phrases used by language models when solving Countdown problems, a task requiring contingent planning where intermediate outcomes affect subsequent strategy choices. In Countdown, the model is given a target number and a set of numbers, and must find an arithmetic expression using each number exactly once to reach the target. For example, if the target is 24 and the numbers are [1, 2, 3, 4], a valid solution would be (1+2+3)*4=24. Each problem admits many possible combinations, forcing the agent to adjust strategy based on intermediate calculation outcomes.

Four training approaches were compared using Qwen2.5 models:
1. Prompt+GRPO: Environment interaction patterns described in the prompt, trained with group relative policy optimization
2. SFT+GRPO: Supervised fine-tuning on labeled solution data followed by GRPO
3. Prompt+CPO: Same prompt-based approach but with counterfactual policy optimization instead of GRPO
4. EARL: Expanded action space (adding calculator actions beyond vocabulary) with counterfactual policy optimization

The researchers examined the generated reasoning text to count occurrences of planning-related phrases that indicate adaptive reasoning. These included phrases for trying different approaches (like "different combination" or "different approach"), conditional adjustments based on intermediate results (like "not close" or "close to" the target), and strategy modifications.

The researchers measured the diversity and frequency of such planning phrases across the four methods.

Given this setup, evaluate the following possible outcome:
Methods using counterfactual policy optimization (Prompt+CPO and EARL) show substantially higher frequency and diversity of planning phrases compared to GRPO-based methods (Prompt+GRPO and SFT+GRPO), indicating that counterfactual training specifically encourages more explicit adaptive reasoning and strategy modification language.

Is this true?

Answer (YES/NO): YES